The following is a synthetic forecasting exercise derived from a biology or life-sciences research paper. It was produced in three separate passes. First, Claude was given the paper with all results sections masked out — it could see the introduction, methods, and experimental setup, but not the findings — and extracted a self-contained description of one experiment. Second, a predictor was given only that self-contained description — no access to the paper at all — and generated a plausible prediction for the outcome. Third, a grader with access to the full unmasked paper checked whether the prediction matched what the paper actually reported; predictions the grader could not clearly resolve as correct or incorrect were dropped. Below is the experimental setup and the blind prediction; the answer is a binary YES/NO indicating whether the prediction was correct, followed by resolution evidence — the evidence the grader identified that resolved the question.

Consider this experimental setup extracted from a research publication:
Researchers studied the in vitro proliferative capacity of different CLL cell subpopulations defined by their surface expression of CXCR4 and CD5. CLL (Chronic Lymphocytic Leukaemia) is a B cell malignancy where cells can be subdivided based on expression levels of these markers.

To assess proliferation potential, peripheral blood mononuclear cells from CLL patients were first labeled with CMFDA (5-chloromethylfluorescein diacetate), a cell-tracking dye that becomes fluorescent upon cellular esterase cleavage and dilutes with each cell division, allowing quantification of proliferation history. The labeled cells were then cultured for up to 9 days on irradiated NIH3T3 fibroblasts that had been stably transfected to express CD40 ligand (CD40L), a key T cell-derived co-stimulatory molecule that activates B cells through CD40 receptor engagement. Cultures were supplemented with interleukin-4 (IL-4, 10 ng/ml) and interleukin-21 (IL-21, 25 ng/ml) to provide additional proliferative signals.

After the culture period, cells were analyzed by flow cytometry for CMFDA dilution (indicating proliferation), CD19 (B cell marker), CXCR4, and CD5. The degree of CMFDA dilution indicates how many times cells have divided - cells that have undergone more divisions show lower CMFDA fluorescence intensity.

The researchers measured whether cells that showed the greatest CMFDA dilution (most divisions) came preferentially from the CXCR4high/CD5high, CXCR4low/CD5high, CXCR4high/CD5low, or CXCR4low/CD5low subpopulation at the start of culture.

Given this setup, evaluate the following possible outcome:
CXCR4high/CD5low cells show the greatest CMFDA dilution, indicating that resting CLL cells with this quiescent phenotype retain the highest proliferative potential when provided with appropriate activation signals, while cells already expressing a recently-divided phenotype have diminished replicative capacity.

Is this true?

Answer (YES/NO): NO